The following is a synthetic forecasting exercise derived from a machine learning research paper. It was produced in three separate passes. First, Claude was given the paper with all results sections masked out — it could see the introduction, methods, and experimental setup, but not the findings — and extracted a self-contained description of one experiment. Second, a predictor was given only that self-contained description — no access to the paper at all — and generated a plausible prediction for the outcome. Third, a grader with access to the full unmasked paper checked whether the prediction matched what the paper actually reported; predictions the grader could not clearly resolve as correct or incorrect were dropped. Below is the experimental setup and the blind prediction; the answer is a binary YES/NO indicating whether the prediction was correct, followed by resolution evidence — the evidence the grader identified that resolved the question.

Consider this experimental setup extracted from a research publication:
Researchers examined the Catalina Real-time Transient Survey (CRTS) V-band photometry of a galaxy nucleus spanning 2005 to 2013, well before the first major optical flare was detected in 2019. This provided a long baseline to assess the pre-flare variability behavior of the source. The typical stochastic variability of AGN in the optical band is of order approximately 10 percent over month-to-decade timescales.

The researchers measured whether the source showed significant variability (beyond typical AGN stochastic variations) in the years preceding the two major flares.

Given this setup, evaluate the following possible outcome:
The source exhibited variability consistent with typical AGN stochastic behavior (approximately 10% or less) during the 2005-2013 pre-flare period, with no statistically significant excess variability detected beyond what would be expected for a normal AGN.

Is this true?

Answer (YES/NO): YES